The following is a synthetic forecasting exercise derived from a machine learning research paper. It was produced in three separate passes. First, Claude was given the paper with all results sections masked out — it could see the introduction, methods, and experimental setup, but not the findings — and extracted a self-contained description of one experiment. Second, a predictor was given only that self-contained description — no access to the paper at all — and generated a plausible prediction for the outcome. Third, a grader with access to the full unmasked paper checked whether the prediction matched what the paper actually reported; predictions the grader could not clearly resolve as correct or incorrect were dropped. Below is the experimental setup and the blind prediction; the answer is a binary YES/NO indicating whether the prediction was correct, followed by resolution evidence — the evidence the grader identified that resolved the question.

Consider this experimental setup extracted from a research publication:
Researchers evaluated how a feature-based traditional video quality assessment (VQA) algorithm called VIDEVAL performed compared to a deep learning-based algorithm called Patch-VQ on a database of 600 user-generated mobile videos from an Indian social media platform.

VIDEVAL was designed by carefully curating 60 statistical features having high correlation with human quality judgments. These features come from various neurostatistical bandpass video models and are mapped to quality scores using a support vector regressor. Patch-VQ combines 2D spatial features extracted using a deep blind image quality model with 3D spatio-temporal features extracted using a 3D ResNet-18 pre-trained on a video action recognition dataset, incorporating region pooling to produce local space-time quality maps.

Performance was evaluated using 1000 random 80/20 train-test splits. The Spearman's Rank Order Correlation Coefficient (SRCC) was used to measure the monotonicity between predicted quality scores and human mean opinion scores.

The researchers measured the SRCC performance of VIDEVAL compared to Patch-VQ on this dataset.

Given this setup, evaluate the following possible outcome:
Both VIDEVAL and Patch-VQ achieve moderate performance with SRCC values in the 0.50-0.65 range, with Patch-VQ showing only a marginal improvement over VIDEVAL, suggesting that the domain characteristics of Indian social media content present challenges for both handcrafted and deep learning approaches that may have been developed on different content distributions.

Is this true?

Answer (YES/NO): NO